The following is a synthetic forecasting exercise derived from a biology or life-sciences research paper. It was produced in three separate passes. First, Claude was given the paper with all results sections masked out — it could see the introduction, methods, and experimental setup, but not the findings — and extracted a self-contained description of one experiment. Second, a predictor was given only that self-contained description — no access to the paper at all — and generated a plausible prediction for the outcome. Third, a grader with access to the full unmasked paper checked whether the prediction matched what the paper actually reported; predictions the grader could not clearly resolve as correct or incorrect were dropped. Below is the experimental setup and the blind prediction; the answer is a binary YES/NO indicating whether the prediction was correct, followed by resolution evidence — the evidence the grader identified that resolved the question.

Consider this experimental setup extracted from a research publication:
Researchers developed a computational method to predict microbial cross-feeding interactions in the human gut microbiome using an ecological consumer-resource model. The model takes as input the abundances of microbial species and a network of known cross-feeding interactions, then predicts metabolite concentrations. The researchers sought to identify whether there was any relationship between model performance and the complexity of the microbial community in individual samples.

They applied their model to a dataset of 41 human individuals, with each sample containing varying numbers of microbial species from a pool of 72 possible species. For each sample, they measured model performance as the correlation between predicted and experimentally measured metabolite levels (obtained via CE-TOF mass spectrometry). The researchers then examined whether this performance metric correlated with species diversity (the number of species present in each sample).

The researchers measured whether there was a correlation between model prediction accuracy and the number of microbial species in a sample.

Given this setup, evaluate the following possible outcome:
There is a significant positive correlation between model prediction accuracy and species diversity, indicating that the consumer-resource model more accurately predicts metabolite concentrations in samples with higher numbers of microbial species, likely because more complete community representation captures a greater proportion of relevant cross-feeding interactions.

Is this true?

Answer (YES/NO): NO